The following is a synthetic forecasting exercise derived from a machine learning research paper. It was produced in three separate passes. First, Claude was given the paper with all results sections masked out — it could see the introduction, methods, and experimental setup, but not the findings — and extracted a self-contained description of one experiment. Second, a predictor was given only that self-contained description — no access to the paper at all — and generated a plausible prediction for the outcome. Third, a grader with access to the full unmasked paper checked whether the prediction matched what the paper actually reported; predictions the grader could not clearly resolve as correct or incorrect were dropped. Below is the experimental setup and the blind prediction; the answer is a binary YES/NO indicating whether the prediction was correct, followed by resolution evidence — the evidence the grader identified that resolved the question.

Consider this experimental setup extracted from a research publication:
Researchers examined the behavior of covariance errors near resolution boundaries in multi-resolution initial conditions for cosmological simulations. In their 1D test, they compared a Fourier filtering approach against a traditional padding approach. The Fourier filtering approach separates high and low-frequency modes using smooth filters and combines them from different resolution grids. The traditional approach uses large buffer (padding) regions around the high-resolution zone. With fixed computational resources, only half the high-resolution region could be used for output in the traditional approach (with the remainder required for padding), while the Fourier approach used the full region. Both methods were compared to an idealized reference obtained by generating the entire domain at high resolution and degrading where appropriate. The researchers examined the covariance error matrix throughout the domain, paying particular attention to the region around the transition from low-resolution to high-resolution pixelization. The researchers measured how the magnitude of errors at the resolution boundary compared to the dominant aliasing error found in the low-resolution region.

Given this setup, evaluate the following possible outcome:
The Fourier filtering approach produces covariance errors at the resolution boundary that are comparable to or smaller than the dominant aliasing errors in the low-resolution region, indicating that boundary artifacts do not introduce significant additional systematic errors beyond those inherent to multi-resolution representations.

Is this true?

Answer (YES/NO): YES